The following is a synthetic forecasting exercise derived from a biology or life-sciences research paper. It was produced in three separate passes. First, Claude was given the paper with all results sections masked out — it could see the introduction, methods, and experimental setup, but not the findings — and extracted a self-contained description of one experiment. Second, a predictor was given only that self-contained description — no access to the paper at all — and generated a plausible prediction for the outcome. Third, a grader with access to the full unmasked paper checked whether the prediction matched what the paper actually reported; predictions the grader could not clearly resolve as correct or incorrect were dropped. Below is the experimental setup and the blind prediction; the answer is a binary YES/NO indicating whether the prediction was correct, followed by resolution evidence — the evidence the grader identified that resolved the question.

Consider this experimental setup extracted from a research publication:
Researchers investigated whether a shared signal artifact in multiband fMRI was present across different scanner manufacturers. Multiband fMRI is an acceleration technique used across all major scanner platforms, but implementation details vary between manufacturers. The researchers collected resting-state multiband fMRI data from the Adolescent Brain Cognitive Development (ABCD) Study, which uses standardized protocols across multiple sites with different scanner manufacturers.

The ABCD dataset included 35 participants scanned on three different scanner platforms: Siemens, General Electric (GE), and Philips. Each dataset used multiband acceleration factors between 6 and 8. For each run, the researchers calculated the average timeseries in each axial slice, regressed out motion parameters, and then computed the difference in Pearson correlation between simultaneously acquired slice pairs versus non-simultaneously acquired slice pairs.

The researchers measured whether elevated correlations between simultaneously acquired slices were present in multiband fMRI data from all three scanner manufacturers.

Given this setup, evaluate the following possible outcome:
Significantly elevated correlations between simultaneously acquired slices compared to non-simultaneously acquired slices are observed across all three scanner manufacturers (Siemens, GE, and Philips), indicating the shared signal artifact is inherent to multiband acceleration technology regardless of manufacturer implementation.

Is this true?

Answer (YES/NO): YES